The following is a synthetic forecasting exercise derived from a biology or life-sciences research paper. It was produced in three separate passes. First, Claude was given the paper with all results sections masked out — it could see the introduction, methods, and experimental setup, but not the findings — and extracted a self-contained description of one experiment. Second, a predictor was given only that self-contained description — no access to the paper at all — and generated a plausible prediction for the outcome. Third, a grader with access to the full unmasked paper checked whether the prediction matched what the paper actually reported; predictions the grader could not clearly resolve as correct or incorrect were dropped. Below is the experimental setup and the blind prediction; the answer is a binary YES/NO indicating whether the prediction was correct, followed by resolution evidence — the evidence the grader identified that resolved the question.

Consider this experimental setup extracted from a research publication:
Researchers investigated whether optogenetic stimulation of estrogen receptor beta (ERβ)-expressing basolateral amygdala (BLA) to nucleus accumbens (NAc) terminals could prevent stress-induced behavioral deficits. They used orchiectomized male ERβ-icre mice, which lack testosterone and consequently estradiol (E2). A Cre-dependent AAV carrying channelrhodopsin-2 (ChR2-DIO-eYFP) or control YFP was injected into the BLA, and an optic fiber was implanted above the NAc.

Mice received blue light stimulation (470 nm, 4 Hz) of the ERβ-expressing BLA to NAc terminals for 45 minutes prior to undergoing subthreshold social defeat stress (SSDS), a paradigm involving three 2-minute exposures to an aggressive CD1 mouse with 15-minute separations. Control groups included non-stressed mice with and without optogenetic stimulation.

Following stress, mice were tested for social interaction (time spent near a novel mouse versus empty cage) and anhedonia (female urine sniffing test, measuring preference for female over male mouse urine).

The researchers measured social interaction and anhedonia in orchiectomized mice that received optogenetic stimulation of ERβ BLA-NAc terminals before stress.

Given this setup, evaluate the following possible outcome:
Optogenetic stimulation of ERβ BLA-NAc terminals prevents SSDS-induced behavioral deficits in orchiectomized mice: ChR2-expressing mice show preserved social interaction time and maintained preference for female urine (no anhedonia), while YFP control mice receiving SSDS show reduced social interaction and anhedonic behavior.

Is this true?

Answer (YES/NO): NO